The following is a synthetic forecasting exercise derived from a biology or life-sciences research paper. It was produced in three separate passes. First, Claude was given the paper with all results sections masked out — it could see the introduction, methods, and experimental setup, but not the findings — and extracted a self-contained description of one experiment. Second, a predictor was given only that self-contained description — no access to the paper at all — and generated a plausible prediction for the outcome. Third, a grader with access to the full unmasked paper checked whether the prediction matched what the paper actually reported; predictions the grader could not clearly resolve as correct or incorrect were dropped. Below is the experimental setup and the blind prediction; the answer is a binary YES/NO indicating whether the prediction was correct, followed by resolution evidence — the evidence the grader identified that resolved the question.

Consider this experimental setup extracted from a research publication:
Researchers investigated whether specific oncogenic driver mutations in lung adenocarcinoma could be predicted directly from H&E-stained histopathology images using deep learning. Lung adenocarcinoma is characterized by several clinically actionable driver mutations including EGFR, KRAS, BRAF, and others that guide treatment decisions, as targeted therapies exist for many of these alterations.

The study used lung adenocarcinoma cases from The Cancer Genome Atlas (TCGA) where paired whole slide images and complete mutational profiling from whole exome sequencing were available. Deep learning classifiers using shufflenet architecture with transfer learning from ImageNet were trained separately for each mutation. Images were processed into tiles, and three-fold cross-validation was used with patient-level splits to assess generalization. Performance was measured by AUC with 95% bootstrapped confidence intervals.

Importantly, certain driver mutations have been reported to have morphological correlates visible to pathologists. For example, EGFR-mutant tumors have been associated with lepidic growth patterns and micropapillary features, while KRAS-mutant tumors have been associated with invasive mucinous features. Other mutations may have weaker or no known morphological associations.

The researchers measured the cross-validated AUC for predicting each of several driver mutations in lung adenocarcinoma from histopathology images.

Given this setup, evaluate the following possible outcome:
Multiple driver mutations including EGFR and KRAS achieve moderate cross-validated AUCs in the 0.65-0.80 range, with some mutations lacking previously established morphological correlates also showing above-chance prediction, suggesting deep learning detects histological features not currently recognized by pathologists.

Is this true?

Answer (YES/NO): NO